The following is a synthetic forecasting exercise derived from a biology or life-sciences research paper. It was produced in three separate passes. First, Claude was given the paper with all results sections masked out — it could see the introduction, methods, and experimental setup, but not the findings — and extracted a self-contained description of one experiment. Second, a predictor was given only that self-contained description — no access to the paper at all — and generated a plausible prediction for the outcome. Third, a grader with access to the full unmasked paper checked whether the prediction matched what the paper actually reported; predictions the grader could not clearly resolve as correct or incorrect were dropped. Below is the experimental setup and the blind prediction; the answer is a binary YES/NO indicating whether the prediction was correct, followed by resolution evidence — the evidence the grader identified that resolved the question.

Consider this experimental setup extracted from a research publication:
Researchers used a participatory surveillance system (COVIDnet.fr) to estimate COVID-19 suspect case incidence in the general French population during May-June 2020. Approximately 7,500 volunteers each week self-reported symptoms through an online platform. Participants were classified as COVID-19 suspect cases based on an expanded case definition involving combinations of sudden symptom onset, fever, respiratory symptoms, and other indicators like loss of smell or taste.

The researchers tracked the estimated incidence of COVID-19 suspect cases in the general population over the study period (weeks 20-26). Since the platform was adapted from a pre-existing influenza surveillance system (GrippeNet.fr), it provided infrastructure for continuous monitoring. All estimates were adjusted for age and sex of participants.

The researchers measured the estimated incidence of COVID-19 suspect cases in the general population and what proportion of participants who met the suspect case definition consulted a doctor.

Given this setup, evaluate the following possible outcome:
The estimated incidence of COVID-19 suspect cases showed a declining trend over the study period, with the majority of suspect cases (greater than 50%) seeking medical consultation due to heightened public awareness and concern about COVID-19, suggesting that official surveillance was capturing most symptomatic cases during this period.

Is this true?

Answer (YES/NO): NO